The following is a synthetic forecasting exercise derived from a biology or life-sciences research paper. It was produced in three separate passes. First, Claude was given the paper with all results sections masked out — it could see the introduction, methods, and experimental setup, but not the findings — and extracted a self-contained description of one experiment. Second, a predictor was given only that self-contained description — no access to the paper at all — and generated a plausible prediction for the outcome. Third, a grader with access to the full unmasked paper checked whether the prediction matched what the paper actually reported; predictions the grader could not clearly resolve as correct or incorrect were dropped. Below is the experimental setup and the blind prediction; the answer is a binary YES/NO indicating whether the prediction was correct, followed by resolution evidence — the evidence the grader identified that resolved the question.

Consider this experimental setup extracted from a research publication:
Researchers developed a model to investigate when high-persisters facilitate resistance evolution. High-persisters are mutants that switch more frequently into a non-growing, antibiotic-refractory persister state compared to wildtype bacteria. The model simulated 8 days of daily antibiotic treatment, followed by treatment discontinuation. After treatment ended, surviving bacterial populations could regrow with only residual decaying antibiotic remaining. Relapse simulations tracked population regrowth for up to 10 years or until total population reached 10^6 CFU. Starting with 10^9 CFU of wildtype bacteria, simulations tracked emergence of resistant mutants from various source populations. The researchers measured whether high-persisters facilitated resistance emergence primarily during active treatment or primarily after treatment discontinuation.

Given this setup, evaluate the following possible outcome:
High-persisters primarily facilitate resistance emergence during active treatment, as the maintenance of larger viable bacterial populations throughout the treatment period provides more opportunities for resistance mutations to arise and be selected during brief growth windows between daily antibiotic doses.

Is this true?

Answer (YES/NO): NO